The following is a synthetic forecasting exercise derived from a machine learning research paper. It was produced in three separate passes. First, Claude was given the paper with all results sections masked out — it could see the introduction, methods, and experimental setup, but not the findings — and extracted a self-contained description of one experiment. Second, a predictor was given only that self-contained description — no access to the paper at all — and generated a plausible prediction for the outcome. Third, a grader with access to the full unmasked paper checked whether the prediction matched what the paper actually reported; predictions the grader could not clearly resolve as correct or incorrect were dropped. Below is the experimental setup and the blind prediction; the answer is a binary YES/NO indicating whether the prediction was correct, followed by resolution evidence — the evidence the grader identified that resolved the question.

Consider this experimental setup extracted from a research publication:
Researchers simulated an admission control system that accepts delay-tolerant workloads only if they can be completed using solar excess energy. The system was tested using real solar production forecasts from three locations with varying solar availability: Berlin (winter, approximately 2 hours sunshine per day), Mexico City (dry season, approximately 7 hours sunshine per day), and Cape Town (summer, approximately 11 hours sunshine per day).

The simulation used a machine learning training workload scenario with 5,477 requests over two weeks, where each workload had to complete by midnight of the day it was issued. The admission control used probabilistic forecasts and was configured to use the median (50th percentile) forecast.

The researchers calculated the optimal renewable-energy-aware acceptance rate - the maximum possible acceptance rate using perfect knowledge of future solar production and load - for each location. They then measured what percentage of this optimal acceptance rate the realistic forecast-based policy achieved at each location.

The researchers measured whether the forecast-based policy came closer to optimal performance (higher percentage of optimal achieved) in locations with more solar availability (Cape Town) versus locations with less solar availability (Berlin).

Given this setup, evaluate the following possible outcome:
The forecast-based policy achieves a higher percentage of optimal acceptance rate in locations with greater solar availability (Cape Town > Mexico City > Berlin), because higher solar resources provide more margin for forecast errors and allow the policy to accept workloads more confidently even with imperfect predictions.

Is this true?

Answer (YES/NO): YES